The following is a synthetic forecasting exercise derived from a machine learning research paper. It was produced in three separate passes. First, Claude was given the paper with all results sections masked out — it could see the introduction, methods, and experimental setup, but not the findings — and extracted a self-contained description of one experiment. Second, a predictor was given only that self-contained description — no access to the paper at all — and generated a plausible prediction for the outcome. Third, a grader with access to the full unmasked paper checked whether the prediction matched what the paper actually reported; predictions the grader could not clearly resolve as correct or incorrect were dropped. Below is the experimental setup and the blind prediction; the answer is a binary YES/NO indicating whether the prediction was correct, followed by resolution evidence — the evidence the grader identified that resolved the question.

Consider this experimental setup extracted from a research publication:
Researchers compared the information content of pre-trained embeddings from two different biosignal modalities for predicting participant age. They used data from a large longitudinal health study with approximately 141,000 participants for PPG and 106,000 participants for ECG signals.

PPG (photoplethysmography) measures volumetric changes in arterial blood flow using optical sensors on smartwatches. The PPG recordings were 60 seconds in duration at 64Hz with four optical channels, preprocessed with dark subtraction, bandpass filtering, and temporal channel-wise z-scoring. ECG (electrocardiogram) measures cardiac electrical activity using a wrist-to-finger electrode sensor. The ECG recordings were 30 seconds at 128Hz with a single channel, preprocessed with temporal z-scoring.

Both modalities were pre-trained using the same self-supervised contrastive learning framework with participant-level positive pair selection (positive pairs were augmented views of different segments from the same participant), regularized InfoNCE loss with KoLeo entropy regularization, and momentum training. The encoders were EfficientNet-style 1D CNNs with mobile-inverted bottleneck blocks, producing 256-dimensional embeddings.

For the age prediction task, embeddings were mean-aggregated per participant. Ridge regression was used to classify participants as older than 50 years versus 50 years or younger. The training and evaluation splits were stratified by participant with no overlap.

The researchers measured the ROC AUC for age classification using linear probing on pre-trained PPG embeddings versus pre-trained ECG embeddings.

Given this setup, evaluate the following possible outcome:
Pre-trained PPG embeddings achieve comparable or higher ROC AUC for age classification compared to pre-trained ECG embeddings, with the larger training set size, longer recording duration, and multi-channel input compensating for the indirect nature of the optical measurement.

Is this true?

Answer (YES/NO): YES